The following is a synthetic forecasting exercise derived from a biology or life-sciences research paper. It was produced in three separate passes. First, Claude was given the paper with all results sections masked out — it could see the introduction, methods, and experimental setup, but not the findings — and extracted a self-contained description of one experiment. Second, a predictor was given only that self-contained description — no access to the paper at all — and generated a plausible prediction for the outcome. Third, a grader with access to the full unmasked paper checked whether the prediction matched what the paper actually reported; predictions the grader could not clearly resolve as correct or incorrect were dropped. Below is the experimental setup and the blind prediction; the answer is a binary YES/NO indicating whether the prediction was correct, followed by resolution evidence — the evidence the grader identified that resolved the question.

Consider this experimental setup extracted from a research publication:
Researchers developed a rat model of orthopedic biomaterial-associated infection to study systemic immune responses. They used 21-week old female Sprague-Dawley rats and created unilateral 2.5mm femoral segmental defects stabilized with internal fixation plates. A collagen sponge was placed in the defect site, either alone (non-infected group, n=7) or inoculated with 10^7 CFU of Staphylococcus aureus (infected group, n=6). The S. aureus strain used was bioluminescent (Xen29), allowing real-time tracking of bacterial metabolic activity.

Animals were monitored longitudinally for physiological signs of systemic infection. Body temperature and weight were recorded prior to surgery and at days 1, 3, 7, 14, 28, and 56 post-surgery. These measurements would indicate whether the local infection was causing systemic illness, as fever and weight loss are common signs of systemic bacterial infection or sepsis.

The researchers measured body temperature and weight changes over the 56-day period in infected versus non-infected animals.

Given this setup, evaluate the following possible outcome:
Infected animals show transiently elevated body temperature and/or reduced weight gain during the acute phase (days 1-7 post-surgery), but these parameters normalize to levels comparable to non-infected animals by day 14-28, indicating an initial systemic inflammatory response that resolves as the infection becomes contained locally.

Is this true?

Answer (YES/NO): NO